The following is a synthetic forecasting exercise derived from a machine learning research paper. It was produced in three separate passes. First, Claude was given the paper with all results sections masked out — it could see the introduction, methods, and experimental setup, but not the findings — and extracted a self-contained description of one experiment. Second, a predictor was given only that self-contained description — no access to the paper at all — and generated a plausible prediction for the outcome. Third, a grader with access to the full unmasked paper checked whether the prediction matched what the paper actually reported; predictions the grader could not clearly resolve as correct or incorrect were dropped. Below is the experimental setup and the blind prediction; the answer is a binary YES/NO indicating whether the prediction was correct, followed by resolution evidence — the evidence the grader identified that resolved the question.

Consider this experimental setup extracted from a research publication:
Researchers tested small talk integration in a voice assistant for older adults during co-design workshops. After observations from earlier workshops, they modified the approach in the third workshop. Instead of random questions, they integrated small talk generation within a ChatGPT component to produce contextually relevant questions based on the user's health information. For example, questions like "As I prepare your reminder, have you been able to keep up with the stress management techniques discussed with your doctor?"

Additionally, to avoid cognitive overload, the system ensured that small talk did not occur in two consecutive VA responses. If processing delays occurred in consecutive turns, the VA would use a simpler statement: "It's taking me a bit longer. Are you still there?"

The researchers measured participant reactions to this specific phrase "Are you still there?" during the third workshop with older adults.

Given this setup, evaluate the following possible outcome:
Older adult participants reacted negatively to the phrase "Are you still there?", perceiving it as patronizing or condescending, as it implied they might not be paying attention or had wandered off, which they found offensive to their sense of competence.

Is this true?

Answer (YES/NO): NO